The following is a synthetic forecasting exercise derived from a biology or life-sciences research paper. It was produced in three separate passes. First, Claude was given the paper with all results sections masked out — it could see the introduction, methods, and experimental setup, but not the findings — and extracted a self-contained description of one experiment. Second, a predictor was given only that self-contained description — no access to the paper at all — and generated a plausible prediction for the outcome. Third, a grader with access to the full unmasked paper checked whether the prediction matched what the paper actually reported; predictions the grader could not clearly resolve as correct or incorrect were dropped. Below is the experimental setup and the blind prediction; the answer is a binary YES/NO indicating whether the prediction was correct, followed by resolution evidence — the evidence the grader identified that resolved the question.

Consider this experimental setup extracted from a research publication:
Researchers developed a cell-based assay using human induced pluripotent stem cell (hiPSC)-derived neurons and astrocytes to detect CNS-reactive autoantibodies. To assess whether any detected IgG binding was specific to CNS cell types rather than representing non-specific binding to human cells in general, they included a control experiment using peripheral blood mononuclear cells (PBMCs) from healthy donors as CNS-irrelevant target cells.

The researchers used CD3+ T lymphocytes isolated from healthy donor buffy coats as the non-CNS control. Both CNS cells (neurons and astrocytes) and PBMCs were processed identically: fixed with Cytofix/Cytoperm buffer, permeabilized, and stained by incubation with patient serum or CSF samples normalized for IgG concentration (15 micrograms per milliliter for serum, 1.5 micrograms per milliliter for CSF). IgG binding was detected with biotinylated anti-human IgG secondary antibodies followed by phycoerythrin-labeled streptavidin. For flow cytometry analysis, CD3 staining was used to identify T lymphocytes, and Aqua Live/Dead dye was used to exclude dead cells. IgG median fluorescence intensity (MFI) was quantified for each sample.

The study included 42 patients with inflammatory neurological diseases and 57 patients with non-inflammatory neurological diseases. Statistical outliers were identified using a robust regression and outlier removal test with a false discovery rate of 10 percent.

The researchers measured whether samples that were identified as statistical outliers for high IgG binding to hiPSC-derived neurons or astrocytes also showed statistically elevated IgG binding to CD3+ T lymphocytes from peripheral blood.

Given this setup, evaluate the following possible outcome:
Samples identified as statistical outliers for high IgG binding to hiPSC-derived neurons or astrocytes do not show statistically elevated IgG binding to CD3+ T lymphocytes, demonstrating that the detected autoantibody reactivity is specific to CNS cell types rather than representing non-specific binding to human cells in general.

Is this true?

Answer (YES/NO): YES